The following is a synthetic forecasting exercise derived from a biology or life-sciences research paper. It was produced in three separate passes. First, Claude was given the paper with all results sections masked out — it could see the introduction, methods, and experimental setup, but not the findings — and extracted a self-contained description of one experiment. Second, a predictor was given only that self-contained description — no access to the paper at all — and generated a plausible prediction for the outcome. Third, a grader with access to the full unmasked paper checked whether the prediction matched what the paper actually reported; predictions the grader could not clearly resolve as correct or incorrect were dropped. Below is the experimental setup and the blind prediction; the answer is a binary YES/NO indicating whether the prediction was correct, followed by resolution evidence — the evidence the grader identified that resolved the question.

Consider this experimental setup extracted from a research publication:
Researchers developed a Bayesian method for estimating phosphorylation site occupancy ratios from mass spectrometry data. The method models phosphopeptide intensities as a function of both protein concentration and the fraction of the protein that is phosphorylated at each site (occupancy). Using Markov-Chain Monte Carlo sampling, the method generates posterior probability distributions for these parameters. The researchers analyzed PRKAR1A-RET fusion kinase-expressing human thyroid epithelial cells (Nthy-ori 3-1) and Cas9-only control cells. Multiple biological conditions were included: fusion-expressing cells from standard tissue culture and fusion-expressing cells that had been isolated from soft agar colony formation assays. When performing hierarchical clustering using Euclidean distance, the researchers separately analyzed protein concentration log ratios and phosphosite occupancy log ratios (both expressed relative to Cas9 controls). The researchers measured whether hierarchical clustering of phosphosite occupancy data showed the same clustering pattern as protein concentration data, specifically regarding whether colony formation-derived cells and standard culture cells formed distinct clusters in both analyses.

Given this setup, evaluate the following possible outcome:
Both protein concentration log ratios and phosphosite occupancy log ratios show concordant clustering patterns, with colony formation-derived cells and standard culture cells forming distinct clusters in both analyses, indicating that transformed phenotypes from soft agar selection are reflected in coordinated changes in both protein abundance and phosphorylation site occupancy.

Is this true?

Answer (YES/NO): YES